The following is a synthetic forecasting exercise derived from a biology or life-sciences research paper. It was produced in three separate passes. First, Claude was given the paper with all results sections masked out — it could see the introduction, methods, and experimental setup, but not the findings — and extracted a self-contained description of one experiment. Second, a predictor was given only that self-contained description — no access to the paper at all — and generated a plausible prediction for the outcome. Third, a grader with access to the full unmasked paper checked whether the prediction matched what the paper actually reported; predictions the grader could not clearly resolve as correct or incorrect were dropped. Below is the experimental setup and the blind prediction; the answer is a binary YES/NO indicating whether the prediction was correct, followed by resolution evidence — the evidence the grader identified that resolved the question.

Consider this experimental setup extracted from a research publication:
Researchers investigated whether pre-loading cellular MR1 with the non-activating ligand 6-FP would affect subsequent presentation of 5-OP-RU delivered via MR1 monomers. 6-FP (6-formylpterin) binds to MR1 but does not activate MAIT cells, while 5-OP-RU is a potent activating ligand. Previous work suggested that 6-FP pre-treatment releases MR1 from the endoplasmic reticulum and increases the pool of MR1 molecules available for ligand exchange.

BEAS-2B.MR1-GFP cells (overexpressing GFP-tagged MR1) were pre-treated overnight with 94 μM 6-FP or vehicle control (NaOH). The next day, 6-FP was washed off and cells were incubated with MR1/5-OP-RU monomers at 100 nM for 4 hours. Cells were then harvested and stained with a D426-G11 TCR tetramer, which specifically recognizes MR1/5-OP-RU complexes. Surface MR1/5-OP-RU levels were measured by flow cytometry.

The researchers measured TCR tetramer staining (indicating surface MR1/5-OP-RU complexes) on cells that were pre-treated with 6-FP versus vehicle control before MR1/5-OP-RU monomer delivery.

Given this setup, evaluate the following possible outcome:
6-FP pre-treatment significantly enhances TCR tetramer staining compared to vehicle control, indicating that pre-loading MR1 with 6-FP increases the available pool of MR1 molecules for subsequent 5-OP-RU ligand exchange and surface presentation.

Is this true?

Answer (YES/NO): YES